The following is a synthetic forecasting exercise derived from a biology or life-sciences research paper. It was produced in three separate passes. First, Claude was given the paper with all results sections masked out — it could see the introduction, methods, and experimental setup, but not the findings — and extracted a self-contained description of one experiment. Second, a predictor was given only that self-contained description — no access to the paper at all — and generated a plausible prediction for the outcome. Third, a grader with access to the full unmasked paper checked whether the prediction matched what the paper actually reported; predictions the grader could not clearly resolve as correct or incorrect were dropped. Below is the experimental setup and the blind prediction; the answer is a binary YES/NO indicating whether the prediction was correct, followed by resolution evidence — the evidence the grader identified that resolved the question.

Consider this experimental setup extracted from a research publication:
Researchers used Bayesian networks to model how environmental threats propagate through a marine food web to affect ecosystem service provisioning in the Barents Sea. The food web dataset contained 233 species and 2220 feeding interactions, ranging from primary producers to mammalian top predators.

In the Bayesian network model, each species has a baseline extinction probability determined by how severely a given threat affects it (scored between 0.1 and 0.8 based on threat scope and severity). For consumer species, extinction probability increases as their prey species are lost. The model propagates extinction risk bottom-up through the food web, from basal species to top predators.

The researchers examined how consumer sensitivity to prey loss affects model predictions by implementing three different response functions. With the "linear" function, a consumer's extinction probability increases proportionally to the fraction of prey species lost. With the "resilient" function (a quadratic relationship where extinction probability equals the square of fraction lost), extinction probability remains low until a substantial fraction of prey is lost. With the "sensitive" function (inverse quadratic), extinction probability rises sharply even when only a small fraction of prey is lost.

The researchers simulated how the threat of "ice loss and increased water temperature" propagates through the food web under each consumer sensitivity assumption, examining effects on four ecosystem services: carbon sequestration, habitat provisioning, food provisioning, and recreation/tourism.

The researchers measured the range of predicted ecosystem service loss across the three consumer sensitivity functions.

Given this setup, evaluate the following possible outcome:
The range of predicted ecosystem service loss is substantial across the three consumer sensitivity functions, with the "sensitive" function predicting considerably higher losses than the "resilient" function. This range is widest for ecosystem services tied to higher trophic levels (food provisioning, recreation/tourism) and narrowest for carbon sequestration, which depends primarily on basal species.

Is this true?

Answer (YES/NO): YES